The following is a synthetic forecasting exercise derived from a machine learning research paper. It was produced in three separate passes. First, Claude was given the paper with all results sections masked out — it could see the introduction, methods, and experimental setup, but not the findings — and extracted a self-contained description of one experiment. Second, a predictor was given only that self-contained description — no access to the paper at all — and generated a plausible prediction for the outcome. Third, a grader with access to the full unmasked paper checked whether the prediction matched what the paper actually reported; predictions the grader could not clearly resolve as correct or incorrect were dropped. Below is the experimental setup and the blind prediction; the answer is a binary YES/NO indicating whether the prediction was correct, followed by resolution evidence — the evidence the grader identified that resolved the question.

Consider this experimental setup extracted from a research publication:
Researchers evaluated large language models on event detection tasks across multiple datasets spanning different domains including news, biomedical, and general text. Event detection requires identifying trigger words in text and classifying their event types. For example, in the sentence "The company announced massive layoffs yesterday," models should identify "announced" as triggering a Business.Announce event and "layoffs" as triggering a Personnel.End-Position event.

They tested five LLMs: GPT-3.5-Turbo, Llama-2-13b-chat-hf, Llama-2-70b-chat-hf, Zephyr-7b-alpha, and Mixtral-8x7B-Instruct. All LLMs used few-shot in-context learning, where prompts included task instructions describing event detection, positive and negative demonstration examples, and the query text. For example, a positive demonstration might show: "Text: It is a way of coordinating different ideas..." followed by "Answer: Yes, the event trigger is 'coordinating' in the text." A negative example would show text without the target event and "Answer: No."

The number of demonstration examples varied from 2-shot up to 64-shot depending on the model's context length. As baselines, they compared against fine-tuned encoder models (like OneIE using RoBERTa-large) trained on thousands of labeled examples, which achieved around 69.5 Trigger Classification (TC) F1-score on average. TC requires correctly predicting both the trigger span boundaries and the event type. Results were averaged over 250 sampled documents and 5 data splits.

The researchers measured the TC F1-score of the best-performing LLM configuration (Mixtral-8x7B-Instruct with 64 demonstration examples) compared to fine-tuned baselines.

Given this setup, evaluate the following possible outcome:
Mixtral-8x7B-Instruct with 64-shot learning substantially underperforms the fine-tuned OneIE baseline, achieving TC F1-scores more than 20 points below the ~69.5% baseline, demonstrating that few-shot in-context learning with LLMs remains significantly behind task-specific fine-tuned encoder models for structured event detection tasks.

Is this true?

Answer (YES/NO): YES